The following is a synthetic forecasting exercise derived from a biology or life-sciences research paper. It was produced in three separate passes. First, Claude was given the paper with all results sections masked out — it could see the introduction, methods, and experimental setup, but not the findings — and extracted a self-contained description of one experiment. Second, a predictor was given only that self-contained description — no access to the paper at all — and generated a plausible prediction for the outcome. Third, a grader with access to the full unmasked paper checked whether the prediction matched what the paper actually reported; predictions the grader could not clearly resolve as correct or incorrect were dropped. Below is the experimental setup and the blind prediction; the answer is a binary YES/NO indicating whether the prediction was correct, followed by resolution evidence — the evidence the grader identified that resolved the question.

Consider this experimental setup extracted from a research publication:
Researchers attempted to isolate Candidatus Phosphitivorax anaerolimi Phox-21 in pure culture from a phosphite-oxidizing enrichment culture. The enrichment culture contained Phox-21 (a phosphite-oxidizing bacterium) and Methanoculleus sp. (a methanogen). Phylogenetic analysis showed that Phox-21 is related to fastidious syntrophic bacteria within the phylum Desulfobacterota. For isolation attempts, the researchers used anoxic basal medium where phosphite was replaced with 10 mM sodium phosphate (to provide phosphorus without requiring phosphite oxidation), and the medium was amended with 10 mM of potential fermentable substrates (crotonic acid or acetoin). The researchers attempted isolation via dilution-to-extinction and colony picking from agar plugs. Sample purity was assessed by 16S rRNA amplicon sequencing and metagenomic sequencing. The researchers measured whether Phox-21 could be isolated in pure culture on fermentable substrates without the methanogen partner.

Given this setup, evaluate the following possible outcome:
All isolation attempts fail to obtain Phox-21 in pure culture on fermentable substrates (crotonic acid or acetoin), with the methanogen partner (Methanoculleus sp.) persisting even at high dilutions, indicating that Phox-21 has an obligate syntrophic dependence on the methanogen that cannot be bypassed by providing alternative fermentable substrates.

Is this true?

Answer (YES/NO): NO